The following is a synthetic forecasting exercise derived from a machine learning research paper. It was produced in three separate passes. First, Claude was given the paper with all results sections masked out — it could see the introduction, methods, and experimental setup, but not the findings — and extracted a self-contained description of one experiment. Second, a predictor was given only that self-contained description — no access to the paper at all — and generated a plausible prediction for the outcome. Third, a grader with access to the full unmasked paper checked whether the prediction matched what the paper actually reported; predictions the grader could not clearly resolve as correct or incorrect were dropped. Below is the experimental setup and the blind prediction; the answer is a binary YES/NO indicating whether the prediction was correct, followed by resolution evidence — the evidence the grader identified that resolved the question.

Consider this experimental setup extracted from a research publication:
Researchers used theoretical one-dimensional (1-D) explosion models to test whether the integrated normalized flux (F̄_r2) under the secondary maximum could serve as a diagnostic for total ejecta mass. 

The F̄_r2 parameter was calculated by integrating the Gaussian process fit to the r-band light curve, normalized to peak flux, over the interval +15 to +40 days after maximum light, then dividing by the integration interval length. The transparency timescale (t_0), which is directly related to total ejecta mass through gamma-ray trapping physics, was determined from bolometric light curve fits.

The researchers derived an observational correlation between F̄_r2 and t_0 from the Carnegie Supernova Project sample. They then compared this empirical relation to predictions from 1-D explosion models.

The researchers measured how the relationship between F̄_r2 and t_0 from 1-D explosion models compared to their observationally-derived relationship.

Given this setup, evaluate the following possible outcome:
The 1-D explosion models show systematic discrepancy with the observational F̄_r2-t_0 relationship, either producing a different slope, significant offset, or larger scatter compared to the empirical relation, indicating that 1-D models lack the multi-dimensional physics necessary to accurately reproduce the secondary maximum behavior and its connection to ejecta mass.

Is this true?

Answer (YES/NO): NO